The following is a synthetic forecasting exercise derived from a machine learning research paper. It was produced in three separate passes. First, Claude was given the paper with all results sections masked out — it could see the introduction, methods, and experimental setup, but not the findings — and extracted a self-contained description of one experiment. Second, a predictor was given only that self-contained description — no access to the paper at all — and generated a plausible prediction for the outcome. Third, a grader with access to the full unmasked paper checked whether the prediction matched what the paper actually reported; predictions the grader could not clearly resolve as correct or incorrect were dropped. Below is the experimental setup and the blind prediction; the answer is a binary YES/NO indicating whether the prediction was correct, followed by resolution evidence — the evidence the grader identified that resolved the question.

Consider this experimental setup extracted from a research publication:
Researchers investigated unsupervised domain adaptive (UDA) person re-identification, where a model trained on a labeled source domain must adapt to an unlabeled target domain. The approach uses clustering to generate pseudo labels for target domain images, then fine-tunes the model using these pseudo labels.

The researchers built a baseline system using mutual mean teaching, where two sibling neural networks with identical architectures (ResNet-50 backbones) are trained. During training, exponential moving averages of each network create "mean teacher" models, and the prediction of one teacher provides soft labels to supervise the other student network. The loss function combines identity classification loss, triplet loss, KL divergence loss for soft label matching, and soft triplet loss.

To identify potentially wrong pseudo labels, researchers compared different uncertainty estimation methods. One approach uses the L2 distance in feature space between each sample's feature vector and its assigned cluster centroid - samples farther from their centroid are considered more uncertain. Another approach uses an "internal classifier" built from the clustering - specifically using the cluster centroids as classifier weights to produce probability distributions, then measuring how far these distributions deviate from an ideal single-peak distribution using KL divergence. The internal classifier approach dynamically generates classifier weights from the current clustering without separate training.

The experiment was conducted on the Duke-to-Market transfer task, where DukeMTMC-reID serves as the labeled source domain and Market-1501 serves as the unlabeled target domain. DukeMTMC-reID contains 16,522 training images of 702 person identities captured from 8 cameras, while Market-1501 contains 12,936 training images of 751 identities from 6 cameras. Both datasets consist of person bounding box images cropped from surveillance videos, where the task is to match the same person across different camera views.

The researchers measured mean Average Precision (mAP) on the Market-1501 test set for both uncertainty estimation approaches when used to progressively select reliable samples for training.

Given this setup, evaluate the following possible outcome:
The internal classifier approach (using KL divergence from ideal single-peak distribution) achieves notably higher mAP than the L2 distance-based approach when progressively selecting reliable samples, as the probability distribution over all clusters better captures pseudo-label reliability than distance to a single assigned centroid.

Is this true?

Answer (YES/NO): YES